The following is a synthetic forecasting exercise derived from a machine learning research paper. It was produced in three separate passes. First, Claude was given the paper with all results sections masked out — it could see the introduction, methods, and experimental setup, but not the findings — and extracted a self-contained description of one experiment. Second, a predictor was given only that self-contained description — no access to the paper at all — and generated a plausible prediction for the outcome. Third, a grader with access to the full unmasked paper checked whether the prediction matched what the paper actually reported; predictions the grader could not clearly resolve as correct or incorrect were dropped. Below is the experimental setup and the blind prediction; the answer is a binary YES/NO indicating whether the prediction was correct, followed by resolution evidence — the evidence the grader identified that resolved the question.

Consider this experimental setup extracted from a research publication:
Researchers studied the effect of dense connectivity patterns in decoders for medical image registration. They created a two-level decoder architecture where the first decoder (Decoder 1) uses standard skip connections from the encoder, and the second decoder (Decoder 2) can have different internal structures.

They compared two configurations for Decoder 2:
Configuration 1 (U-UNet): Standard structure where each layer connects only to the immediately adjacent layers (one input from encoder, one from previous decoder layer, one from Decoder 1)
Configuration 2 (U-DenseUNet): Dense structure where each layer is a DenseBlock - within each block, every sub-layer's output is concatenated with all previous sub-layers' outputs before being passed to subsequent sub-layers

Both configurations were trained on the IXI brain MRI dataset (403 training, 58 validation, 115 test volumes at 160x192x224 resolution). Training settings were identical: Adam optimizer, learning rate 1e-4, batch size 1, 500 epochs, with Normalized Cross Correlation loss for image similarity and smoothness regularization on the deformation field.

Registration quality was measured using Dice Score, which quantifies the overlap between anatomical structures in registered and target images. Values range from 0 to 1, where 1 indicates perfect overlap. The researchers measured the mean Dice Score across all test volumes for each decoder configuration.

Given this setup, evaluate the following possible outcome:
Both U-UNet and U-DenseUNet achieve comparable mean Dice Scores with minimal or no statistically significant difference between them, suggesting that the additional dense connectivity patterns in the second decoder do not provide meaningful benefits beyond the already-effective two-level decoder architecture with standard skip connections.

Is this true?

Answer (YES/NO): NO